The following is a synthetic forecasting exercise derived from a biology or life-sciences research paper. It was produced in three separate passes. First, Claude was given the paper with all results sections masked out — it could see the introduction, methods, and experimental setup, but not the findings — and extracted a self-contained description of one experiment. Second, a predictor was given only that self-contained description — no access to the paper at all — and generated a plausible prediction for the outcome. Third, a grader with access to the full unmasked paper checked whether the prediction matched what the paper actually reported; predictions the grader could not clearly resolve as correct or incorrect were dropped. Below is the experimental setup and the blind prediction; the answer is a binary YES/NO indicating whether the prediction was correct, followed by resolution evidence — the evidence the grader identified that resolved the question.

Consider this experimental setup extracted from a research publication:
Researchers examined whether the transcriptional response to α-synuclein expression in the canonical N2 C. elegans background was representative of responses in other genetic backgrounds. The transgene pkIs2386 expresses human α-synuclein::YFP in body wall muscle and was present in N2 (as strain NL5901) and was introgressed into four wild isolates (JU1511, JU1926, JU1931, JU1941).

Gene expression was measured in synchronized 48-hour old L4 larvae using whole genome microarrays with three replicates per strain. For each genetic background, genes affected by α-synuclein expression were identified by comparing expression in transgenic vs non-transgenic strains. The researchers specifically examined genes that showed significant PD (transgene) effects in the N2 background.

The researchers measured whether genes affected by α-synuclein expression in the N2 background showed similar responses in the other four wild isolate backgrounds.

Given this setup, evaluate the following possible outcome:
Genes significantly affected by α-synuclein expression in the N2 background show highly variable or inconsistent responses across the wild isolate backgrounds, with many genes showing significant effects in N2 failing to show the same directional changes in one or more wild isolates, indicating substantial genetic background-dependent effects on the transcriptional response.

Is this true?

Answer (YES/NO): YES